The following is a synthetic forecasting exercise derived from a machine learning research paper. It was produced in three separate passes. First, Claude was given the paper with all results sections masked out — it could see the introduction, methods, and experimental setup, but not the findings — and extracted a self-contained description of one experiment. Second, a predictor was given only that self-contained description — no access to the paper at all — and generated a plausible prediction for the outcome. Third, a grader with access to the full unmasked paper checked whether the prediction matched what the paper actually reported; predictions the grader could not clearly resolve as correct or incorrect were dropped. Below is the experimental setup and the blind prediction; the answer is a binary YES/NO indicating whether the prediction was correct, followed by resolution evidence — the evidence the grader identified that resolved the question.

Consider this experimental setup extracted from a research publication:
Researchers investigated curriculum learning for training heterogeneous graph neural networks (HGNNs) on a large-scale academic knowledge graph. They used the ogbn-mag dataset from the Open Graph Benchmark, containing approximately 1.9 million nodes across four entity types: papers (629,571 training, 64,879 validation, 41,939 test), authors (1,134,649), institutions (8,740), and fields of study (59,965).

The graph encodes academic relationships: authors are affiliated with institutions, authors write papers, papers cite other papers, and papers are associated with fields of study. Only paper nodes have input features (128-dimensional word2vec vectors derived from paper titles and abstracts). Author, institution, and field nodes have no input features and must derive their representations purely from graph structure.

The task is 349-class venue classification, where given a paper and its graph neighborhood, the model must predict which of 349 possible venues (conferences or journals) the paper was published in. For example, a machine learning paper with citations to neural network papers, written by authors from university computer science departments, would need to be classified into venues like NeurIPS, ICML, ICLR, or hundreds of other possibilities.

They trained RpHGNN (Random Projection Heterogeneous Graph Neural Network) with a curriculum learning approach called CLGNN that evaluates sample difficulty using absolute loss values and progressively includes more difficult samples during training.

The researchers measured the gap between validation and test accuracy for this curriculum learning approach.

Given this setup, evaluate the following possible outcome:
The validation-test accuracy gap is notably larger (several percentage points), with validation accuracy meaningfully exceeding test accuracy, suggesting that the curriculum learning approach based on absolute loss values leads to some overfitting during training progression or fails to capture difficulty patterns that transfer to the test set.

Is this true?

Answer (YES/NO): NO